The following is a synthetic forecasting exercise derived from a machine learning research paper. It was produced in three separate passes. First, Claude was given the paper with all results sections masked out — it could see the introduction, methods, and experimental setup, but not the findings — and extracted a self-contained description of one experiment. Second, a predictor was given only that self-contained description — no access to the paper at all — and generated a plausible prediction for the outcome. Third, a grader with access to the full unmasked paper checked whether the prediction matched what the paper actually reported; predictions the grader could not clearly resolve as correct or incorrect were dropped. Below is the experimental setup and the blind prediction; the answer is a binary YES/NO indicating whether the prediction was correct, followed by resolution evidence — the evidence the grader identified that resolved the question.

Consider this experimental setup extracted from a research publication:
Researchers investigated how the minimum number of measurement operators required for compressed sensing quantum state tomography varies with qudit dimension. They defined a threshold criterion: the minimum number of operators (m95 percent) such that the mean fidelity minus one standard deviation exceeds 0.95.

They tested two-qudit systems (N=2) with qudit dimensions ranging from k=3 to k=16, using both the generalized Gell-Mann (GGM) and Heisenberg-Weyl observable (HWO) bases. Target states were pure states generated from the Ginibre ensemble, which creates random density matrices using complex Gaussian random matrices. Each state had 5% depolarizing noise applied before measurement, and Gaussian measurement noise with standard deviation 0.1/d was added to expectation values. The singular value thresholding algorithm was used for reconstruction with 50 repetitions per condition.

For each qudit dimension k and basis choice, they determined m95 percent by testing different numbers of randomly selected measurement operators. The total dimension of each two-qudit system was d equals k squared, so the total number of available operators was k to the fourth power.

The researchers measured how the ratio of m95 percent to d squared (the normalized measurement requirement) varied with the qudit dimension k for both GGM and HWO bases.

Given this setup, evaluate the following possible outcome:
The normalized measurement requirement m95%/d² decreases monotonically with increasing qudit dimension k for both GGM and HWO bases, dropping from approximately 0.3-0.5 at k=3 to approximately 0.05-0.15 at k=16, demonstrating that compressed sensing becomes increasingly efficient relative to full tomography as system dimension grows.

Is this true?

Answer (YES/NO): NO